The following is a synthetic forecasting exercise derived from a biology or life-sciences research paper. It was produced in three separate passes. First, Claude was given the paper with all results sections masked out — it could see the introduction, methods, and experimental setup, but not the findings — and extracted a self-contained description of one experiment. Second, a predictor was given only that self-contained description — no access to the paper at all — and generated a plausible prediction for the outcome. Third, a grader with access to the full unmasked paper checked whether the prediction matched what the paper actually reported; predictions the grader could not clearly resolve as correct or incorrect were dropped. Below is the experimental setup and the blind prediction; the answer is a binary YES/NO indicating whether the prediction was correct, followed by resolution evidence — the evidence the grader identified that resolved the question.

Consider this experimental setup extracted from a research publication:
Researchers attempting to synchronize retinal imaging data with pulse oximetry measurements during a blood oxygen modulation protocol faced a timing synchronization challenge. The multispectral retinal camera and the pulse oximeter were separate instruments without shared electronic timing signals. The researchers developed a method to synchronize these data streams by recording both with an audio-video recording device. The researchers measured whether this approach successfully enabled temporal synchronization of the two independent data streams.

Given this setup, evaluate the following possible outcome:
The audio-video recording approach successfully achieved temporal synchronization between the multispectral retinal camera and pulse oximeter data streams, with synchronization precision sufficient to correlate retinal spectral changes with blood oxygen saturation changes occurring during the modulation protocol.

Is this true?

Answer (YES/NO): YES